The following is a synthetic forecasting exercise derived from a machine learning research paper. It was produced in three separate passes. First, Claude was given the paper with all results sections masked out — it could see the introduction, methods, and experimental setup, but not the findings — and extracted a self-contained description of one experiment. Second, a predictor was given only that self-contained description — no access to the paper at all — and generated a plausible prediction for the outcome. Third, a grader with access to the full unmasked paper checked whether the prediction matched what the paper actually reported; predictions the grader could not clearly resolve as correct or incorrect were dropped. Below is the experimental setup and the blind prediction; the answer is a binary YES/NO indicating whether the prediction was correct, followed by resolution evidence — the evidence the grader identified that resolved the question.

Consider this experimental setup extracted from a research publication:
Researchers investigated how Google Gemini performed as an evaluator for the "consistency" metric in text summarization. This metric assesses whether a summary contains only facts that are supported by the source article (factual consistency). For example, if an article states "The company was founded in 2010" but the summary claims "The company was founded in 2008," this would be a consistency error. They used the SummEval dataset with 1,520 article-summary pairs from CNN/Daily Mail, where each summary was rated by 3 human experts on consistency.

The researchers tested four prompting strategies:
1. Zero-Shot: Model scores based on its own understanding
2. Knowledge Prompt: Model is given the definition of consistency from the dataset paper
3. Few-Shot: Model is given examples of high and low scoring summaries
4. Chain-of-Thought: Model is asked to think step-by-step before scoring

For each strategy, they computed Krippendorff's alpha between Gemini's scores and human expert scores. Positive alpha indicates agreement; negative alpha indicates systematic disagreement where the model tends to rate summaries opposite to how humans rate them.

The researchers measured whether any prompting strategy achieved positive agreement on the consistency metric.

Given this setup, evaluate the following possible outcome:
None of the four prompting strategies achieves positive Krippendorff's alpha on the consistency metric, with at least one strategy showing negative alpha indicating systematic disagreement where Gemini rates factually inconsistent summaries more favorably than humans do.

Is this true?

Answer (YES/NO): YES